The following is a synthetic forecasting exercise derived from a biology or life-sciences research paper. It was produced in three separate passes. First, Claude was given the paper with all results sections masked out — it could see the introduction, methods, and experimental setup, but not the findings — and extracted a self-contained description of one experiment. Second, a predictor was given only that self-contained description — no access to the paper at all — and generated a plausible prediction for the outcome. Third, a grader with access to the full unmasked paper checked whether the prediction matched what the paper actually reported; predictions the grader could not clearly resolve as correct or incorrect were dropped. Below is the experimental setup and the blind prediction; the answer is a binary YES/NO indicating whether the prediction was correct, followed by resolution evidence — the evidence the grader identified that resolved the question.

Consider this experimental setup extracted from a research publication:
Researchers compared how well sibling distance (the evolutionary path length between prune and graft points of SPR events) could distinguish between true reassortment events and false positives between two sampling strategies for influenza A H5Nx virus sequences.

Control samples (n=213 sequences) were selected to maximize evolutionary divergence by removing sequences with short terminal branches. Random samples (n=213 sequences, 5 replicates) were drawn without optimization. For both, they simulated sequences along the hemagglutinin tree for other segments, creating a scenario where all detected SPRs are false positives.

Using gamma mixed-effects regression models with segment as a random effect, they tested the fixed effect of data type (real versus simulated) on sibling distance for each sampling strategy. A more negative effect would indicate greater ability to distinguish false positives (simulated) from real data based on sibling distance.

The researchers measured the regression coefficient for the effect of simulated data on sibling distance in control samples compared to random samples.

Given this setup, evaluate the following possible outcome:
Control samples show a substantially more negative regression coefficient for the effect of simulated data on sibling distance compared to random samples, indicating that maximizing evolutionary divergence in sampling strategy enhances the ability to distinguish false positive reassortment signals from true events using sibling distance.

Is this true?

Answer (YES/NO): YES